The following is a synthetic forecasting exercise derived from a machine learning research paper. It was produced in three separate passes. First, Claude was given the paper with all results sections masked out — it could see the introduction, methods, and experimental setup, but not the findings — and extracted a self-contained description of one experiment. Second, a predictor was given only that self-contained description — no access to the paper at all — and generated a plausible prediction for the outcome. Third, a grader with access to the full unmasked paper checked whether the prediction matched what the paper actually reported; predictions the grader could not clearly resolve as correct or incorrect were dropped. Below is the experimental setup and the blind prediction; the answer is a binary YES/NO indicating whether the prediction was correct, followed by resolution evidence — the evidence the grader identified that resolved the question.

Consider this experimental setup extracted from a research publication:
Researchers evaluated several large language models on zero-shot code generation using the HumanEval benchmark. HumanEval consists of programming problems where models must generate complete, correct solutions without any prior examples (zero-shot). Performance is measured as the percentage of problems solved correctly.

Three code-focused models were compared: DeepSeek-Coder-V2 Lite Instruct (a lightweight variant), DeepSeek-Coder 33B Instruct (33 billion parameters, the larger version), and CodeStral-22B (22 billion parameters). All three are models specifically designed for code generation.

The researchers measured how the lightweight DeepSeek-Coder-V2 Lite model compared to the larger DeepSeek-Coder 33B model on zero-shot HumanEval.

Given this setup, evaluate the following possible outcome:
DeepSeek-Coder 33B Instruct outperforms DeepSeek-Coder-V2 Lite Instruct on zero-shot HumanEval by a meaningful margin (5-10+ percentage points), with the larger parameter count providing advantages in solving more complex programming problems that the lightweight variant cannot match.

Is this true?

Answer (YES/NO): NO